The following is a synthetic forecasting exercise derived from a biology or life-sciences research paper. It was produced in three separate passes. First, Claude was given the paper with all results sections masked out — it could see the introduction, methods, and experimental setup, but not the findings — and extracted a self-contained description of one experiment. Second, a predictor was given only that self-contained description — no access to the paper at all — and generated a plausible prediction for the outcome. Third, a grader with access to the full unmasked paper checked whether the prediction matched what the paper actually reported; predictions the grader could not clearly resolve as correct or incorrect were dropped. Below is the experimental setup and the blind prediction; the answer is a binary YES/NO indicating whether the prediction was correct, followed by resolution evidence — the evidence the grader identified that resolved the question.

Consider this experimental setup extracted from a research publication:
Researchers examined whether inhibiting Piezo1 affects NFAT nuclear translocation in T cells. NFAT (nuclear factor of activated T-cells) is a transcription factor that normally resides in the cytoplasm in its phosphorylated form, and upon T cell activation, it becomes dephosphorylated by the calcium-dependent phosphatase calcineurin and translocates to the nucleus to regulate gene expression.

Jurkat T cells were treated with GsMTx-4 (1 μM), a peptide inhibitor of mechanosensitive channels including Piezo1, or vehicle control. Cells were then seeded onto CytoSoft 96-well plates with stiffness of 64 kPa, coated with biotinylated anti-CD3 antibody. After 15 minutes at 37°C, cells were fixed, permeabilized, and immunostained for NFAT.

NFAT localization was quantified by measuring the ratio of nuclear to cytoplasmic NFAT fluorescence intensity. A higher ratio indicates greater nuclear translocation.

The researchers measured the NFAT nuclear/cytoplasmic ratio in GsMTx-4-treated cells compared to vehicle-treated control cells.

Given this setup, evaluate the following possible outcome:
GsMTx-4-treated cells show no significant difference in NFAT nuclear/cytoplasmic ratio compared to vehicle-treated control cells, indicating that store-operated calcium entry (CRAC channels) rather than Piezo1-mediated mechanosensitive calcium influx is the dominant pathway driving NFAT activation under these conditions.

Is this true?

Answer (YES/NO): YES